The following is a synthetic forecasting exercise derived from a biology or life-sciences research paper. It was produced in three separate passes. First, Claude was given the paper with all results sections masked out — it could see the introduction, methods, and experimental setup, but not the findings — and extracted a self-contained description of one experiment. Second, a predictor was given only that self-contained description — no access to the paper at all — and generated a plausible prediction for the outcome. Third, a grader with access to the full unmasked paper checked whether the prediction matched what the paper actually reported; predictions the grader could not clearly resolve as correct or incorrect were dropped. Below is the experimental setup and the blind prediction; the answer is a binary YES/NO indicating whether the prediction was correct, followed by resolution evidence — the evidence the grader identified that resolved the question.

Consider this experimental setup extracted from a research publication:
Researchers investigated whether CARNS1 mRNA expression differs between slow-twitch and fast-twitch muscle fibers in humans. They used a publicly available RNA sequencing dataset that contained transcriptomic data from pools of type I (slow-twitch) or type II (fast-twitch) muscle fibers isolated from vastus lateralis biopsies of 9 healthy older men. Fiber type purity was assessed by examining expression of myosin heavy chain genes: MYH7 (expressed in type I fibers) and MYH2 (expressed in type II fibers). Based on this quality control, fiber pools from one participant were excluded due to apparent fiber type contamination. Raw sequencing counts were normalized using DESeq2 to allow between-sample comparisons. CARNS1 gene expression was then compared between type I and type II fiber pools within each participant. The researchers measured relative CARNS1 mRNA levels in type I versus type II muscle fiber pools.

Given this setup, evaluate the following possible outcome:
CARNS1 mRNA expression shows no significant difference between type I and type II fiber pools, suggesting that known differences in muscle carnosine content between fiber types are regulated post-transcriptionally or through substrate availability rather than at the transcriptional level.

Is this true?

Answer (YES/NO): NO